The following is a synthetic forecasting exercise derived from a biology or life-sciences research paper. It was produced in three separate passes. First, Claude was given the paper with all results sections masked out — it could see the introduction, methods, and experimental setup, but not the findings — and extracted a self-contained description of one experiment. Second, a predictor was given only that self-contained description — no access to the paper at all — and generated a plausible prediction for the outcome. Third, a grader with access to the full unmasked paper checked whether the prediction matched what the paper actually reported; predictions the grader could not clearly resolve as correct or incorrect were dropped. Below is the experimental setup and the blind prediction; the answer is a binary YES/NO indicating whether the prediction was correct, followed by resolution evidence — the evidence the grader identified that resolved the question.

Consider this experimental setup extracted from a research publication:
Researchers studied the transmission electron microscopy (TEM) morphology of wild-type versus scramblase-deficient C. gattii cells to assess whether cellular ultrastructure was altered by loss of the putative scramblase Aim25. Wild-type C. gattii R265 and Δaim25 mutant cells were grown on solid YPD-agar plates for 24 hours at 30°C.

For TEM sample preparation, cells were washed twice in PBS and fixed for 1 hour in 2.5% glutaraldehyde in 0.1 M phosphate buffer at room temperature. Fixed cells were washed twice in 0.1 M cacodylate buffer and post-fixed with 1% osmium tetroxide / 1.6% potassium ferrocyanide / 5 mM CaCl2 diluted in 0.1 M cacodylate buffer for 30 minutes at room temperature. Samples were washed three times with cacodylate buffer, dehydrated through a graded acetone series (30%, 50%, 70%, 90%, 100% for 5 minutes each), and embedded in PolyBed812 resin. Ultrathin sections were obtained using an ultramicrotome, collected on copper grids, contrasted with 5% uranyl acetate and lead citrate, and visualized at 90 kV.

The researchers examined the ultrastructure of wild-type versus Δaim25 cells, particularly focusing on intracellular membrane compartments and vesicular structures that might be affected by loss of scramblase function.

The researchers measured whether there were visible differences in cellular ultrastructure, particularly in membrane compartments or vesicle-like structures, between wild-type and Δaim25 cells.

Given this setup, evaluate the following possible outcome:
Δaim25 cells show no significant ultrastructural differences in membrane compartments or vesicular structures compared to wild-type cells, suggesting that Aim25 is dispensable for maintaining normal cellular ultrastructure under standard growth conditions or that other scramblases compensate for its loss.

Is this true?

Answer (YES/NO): NO